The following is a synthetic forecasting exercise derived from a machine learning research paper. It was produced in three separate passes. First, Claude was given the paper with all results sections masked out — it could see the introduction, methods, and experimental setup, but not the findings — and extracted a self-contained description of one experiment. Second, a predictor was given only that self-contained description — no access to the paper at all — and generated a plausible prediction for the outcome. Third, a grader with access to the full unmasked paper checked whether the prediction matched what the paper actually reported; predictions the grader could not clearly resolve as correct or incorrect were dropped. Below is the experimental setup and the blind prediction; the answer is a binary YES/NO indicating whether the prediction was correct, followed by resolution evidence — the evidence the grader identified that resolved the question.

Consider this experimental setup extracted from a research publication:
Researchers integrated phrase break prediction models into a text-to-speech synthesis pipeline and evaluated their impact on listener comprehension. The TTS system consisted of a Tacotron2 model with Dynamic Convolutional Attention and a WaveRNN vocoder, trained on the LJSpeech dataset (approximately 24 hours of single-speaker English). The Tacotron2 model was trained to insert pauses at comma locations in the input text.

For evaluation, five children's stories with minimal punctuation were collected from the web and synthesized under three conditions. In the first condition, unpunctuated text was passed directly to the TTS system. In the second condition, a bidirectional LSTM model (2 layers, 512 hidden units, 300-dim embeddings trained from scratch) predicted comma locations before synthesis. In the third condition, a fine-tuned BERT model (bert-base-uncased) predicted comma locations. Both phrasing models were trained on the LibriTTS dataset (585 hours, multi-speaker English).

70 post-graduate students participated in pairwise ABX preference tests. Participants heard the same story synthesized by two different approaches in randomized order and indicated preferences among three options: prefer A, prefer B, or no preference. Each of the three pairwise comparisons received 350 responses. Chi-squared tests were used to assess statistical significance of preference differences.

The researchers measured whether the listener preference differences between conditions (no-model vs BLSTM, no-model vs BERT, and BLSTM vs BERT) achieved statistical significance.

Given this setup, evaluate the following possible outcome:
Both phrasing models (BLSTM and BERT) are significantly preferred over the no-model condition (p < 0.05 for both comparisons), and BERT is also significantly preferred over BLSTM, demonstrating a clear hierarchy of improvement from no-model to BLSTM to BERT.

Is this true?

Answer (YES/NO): YES